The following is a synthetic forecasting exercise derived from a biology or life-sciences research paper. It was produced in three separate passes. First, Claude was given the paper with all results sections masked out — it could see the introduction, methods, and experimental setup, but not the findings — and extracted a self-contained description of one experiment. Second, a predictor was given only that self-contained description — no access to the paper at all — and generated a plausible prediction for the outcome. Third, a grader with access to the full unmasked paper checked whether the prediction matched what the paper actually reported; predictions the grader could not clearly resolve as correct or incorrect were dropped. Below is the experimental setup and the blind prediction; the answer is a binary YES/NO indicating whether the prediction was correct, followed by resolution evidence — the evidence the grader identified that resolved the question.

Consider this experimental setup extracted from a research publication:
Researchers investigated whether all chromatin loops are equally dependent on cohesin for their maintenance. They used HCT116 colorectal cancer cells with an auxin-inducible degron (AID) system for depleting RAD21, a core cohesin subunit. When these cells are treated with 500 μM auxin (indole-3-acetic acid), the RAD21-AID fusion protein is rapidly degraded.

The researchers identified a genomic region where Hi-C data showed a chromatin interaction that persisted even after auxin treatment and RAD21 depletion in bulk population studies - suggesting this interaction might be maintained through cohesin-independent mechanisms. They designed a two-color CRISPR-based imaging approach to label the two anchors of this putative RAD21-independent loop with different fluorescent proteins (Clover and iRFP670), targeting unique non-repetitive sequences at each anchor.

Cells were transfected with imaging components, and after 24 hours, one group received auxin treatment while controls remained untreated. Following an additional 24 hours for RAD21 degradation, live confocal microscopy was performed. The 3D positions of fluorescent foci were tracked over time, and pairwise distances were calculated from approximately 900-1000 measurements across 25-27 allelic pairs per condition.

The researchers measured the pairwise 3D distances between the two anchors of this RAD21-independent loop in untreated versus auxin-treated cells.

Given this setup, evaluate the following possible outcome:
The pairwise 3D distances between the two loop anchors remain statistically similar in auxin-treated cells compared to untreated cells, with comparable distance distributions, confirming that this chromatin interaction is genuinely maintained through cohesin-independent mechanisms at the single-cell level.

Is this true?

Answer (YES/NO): NO